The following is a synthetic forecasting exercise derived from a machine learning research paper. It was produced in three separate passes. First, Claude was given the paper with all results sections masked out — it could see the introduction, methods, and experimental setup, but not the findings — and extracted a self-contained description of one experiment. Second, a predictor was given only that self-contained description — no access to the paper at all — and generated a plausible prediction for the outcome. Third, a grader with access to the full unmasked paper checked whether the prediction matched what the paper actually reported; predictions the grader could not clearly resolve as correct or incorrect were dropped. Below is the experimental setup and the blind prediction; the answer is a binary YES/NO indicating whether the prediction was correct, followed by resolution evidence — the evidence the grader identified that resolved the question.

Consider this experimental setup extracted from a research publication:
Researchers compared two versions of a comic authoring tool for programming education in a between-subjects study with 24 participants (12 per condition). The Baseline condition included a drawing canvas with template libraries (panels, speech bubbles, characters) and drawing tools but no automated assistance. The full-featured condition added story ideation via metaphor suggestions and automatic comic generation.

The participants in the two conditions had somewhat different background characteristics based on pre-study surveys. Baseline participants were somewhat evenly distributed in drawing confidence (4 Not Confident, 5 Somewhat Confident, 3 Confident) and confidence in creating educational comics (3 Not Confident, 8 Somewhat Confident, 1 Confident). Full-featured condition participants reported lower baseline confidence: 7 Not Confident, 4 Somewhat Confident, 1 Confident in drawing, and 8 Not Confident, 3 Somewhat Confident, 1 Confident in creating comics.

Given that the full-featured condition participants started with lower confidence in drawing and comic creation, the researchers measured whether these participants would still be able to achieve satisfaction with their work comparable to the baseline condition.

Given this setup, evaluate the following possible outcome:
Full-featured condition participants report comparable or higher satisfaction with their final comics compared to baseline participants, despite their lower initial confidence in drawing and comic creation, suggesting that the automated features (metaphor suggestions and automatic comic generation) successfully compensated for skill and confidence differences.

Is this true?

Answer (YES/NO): YES